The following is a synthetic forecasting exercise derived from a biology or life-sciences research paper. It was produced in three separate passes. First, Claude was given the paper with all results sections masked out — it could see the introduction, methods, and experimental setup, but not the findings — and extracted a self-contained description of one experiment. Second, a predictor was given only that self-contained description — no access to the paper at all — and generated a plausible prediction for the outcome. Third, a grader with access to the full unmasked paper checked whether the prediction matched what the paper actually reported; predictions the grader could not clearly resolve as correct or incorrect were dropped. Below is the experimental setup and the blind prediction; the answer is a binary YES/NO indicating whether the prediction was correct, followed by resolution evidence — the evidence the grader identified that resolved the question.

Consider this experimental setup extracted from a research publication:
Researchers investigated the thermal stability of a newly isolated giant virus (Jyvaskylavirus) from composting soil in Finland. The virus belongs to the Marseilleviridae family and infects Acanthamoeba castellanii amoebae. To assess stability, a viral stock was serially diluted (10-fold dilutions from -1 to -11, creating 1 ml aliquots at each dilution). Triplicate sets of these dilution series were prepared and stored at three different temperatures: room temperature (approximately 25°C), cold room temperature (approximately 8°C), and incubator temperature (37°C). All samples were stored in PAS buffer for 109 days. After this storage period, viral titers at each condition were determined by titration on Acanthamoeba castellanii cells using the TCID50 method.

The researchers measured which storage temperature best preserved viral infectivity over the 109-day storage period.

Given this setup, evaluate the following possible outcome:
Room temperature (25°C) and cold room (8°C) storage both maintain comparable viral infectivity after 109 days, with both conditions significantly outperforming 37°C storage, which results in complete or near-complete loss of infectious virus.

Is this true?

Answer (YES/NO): NO